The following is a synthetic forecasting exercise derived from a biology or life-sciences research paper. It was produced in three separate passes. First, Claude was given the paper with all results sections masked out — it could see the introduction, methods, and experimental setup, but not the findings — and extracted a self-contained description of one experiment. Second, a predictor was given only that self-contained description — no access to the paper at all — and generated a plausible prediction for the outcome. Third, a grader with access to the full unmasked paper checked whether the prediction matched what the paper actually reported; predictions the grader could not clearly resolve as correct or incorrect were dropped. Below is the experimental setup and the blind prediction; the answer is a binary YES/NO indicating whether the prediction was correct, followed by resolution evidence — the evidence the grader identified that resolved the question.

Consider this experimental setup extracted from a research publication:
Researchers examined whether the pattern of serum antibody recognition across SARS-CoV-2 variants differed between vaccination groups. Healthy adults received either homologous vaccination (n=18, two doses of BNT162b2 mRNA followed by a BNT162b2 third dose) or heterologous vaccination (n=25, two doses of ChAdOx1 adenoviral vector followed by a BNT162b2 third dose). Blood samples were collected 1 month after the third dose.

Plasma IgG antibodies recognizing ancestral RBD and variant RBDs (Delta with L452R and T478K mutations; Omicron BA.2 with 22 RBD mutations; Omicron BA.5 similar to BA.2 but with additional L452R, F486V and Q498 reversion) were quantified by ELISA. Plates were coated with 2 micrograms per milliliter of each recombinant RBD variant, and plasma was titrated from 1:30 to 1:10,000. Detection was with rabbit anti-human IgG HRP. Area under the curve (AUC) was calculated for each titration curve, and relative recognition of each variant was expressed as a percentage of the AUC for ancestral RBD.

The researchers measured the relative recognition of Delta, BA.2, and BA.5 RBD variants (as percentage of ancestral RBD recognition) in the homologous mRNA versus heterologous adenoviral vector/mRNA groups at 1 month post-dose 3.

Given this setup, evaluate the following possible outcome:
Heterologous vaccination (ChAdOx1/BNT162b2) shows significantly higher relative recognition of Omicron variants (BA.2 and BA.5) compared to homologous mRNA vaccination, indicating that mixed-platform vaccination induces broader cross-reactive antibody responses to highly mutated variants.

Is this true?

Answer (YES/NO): NO